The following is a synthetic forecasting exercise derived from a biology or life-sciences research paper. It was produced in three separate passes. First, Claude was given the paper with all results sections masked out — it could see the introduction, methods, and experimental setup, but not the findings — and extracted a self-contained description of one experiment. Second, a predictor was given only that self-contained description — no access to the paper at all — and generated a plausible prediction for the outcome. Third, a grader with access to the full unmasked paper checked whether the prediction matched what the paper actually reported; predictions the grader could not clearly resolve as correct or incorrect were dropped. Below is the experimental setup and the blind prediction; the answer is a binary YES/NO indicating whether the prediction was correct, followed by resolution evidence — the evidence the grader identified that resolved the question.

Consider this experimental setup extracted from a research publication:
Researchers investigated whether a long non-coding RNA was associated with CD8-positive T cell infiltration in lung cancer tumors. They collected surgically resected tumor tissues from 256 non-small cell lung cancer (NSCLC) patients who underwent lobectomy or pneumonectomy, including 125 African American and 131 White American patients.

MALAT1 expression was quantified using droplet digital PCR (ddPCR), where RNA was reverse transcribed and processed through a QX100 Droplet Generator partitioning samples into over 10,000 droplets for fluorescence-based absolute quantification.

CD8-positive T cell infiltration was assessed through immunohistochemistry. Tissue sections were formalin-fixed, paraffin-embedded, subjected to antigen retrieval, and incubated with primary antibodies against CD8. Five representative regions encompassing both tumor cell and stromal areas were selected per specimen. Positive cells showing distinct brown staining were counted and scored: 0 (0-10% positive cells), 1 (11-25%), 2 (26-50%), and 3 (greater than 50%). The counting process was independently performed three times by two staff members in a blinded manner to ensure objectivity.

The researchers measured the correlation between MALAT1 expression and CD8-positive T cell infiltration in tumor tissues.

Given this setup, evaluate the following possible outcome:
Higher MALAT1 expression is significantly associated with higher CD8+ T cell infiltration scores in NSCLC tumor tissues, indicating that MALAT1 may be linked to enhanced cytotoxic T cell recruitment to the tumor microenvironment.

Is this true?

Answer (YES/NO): NO